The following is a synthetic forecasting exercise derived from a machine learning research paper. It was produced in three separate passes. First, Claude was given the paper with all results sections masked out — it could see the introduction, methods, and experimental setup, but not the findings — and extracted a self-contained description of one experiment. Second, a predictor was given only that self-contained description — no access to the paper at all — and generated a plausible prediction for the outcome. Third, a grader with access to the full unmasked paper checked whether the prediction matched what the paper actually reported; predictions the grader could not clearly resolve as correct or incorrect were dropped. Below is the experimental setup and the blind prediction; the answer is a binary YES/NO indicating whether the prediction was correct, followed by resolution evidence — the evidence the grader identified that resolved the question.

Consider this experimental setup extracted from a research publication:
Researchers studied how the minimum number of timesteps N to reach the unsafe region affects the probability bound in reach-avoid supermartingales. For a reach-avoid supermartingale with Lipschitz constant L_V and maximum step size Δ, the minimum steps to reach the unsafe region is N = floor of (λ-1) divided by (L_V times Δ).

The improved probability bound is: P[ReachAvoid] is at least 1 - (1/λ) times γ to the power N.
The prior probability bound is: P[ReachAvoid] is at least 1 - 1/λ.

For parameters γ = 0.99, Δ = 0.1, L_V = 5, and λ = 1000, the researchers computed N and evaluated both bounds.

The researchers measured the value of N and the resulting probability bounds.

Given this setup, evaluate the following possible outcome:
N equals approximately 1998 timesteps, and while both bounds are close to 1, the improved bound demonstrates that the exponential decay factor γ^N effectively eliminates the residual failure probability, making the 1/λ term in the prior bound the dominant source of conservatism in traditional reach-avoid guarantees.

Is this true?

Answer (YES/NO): NO